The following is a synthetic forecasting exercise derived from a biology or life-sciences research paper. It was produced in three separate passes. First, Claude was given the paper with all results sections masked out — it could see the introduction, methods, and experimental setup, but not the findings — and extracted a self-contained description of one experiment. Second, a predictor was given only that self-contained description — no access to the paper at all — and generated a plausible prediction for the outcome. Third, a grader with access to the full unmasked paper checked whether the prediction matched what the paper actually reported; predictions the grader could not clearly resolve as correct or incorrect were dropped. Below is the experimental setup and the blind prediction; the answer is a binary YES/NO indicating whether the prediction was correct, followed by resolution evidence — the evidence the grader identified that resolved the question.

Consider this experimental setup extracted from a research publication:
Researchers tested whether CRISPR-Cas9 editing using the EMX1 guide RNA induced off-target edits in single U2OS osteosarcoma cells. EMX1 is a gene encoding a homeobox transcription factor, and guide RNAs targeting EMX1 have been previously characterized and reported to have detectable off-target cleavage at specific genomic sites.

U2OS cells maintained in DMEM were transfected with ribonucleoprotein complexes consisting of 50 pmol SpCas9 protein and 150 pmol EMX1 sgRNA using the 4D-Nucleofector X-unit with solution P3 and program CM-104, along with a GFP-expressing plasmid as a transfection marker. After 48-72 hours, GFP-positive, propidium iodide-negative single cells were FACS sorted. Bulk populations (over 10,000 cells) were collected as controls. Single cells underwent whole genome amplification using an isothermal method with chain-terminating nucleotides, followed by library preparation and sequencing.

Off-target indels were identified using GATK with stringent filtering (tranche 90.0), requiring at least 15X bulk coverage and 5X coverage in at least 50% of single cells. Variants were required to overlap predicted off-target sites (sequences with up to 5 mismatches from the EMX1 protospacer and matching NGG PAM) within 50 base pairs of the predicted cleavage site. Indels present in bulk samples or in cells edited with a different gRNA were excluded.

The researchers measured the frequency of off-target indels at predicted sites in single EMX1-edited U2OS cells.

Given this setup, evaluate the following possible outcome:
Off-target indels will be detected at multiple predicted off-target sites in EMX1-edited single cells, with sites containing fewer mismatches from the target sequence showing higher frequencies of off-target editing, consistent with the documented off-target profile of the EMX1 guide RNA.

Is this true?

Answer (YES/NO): NO